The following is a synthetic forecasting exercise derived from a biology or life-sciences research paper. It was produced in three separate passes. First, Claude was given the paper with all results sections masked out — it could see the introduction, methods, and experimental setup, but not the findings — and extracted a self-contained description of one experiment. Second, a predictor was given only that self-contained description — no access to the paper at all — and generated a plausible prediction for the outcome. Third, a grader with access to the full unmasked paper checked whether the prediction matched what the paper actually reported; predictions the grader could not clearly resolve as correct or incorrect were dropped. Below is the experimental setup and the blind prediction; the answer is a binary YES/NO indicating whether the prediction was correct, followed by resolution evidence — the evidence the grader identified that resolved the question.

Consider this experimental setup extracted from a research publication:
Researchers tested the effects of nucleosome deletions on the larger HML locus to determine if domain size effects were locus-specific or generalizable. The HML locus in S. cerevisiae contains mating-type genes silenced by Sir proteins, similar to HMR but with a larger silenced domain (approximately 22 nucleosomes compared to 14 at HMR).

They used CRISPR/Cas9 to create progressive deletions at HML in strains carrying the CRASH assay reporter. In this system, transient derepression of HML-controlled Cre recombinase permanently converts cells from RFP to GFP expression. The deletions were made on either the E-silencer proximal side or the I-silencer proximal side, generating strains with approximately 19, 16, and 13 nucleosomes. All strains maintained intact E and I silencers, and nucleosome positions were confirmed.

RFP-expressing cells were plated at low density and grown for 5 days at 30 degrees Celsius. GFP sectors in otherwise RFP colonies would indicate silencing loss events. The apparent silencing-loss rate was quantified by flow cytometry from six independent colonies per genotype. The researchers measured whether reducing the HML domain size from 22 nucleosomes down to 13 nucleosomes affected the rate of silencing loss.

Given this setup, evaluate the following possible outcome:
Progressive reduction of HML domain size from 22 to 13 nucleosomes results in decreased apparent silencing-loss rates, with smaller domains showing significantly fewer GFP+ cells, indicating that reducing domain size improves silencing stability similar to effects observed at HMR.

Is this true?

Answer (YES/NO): NO